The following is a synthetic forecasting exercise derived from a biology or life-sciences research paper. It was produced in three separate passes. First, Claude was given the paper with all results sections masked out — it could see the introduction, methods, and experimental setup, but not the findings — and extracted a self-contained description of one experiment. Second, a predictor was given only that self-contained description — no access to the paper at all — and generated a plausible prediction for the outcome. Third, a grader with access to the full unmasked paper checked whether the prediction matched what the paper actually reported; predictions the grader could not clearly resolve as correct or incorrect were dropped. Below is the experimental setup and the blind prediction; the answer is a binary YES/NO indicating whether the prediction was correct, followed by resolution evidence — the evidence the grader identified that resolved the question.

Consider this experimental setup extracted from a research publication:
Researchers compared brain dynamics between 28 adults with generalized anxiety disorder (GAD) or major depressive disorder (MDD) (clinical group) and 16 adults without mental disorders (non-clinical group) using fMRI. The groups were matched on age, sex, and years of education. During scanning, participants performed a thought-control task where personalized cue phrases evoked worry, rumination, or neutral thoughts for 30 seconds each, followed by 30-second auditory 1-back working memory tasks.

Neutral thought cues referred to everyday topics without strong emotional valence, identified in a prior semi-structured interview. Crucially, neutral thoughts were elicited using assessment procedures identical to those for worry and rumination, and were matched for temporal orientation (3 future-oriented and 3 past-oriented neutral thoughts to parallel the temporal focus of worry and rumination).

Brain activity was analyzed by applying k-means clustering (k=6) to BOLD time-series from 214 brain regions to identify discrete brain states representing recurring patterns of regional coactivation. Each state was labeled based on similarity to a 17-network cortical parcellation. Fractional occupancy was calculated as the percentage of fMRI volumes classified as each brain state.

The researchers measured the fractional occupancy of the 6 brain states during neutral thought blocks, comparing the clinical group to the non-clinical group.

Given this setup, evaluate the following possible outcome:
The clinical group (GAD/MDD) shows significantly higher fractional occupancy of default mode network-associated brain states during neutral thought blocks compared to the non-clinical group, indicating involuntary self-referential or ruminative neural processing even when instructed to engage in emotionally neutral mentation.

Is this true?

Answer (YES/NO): NO